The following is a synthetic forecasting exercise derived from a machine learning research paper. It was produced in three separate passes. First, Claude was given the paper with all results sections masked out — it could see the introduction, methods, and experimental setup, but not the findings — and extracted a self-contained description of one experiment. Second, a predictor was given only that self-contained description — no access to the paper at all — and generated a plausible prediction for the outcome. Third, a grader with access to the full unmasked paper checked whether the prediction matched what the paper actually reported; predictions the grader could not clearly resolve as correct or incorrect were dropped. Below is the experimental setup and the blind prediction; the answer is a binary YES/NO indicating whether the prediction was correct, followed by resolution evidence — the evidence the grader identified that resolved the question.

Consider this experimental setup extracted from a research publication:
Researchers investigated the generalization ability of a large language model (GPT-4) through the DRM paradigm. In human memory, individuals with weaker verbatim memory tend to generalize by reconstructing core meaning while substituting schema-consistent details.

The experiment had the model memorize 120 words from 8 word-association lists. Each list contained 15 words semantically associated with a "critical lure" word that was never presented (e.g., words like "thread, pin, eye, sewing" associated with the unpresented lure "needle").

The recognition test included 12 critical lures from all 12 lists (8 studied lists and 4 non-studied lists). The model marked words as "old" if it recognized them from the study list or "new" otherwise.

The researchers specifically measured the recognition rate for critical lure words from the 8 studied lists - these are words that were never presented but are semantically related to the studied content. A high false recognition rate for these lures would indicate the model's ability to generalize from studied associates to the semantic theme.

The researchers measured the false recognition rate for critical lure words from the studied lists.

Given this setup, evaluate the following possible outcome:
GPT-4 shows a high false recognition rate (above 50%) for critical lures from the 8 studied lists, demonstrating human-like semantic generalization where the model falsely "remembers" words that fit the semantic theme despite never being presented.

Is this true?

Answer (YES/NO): NO